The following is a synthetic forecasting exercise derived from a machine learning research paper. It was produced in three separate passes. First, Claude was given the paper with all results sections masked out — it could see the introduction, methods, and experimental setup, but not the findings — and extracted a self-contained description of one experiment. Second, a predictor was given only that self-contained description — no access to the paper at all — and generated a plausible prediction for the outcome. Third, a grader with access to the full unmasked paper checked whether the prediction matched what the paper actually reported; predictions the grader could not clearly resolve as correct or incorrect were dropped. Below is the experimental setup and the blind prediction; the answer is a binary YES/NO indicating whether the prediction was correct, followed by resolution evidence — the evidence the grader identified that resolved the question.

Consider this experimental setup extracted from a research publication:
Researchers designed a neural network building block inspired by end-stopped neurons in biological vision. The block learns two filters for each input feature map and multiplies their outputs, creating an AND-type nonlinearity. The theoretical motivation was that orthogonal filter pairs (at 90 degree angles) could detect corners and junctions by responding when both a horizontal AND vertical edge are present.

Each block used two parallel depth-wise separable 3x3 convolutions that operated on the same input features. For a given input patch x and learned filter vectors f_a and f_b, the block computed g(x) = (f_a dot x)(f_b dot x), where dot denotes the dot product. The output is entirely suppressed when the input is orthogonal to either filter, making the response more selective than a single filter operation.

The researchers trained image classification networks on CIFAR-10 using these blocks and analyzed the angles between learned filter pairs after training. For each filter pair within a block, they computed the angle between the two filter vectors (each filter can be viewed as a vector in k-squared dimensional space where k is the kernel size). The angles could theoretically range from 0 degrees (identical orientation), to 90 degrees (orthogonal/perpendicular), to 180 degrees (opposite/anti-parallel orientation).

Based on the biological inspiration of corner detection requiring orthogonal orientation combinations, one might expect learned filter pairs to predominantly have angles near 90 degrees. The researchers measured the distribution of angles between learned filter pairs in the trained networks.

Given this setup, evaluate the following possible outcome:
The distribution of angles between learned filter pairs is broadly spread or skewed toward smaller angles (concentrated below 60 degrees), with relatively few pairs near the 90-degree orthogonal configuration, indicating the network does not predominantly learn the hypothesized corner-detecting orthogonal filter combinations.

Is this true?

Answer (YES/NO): NO